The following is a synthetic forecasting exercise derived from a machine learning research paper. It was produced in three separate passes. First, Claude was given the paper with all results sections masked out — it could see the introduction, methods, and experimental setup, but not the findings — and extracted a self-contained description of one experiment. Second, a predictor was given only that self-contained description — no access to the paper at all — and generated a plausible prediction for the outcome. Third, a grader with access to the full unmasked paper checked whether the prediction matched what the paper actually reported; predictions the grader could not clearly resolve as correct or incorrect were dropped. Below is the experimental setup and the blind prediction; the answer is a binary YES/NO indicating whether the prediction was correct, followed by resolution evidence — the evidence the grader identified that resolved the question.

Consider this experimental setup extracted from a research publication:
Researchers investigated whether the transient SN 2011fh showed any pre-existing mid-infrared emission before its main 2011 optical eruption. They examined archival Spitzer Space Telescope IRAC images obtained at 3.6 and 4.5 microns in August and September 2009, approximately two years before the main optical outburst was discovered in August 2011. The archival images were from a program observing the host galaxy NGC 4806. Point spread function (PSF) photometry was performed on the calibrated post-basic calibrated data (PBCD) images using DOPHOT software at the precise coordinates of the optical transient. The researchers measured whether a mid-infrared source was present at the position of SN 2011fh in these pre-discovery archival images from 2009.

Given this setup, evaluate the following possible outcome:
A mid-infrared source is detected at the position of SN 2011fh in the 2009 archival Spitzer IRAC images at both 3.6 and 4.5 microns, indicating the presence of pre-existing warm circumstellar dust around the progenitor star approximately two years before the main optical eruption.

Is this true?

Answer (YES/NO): YES